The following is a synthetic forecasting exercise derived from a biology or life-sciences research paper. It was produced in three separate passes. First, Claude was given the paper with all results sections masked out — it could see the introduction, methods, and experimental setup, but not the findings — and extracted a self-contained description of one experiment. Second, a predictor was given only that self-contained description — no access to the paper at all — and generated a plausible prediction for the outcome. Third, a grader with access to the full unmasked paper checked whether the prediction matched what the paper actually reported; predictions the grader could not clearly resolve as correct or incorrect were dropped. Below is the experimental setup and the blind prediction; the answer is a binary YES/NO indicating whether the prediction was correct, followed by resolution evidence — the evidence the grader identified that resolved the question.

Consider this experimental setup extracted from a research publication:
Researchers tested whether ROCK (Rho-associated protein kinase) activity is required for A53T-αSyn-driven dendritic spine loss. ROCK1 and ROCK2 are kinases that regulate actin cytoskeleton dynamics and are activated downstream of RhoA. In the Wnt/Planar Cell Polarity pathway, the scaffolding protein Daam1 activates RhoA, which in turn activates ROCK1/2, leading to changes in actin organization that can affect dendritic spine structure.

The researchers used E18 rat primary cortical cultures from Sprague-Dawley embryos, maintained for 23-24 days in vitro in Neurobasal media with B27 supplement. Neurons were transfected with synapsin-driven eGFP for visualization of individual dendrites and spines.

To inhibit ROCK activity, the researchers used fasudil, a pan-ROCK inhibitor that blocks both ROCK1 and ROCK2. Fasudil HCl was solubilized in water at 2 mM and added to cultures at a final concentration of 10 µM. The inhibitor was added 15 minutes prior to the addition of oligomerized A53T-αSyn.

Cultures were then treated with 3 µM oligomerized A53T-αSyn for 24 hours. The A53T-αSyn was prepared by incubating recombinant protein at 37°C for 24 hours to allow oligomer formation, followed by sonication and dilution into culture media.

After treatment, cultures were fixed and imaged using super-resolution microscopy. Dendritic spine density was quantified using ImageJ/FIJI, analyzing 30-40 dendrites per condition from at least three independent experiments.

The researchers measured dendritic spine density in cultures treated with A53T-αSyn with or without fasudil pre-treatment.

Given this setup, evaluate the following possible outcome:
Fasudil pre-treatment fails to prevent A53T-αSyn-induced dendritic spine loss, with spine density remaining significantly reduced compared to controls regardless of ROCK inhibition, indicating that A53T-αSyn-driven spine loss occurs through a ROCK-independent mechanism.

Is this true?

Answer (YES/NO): NO